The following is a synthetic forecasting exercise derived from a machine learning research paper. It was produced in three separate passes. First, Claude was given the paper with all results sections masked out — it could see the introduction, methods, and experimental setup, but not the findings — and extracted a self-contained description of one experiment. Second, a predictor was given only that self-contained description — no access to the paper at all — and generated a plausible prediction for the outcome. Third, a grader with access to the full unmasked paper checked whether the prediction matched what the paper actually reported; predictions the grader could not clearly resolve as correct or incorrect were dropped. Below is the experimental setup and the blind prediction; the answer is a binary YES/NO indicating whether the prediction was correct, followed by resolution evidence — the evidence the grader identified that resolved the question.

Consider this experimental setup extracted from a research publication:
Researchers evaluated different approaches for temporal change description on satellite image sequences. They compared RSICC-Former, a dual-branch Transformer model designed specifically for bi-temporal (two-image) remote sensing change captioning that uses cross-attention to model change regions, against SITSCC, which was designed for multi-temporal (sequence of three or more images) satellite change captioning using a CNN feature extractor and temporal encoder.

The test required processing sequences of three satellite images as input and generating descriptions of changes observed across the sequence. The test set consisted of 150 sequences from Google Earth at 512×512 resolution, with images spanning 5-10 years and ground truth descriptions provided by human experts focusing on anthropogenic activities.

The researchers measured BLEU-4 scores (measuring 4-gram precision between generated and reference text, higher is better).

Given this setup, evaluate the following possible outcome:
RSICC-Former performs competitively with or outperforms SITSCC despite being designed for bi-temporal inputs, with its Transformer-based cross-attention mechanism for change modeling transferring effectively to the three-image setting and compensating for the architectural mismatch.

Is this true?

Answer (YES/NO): NO